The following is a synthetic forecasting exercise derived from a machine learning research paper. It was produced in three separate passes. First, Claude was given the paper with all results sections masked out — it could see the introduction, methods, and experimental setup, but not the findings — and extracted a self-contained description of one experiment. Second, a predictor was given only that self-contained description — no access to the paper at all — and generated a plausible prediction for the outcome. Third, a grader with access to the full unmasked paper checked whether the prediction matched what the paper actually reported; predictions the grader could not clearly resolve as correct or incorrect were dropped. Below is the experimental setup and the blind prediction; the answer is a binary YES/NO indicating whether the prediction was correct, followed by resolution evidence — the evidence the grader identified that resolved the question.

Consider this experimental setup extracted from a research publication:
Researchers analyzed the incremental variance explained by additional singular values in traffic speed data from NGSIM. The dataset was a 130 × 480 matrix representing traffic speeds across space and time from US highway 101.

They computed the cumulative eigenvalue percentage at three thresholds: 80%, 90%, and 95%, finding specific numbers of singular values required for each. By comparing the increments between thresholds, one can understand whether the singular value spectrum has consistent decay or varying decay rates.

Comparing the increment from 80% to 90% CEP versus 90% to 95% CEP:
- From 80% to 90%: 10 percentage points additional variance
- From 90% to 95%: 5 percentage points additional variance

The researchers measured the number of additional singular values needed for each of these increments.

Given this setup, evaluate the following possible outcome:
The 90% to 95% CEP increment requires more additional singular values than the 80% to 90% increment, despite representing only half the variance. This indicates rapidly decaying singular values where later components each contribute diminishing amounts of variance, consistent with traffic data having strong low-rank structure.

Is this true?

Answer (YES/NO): YES